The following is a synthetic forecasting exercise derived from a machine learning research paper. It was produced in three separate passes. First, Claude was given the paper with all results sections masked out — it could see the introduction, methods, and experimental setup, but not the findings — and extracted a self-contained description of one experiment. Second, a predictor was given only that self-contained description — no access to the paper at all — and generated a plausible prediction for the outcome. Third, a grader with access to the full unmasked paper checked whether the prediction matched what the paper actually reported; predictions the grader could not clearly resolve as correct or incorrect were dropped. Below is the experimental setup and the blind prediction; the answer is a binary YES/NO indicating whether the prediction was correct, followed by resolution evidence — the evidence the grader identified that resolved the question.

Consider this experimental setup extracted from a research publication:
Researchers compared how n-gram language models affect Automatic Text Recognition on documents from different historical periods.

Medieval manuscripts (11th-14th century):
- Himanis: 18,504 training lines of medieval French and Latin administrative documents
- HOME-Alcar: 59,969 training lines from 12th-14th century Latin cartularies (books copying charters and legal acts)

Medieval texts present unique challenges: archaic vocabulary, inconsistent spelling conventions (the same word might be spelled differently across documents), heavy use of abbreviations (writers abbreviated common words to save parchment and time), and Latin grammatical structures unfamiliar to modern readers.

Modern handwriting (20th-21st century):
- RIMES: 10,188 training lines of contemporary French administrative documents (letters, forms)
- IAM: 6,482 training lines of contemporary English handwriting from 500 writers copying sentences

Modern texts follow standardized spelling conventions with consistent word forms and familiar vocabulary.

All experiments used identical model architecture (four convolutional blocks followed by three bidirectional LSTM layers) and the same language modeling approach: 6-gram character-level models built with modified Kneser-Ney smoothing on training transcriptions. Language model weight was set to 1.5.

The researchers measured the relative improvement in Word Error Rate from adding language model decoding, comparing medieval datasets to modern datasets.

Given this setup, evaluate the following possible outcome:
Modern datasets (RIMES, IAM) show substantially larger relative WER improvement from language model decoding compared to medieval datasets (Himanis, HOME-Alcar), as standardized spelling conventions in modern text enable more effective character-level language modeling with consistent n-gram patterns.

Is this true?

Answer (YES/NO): NO